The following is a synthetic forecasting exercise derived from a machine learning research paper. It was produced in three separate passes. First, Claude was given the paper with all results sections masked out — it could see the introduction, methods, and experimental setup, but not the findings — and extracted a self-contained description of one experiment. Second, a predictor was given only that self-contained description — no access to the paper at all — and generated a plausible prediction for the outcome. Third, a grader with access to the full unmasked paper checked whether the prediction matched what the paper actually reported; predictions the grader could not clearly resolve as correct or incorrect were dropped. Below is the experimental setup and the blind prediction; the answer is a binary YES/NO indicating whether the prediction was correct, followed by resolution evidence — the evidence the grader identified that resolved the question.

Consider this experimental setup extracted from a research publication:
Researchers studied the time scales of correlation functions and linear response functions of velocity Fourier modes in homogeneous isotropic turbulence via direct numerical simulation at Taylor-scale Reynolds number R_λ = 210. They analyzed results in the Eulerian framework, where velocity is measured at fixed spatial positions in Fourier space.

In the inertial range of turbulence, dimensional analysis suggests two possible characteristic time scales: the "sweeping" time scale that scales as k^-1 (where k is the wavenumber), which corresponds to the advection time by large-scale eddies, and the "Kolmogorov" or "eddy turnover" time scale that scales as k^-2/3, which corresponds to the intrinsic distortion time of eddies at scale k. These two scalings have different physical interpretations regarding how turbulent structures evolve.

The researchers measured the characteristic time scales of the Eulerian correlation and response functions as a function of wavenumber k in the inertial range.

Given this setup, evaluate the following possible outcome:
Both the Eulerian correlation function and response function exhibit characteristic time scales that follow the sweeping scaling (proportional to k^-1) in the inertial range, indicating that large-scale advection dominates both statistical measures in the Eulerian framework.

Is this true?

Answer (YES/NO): YES